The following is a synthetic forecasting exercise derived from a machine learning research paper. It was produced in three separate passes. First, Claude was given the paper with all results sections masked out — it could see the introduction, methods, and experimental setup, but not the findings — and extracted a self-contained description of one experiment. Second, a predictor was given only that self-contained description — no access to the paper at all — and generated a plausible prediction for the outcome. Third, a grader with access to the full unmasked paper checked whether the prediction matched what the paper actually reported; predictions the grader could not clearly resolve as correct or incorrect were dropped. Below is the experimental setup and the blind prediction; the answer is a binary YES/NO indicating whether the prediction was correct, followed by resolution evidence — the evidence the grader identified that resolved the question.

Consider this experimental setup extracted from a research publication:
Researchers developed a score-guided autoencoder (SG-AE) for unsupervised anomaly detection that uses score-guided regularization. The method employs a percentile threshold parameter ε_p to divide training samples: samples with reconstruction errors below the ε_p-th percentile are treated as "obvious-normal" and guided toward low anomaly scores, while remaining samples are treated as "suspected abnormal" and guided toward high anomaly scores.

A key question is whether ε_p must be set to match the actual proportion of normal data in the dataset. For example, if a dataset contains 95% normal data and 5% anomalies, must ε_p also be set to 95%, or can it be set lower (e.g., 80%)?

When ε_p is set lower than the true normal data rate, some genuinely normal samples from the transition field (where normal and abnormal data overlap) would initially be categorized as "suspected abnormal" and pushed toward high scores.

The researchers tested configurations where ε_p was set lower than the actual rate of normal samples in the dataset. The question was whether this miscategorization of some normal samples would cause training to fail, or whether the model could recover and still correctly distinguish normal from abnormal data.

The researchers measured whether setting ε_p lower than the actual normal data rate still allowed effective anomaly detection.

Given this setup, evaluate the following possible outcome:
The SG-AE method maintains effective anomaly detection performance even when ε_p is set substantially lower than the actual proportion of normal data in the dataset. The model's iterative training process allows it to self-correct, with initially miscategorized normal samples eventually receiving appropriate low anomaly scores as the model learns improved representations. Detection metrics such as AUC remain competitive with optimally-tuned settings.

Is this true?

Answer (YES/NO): YES